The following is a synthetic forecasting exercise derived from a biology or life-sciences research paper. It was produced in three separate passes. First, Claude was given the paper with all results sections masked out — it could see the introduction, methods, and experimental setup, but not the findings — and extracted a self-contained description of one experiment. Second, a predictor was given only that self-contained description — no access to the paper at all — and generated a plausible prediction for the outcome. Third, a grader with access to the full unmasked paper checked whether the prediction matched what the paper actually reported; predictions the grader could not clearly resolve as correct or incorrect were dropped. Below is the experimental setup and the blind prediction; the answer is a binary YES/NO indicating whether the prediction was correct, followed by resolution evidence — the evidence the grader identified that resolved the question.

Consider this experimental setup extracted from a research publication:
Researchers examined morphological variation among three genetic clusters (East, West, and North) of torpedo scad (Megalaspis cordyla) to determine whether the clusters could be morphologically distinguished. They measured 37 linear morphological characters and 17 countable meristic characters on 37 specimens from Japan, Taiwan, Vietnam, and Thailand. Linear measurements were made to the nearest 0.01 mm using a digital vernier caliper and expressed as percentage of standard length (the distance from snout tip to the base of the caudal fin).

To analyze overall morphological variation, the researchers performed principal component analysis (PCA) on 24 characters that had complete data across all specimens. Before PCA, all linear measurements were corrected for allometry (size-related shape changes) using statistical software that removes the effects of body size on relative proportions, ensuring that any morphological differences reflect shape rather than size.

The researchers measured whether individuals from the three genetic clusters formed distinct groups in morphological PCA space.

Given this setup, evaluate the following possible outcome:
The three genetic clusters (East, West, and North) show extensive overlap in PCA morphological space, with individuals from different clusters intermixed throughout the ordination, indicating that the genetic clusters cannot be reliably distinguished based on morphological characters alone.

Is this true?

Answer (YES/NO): NO